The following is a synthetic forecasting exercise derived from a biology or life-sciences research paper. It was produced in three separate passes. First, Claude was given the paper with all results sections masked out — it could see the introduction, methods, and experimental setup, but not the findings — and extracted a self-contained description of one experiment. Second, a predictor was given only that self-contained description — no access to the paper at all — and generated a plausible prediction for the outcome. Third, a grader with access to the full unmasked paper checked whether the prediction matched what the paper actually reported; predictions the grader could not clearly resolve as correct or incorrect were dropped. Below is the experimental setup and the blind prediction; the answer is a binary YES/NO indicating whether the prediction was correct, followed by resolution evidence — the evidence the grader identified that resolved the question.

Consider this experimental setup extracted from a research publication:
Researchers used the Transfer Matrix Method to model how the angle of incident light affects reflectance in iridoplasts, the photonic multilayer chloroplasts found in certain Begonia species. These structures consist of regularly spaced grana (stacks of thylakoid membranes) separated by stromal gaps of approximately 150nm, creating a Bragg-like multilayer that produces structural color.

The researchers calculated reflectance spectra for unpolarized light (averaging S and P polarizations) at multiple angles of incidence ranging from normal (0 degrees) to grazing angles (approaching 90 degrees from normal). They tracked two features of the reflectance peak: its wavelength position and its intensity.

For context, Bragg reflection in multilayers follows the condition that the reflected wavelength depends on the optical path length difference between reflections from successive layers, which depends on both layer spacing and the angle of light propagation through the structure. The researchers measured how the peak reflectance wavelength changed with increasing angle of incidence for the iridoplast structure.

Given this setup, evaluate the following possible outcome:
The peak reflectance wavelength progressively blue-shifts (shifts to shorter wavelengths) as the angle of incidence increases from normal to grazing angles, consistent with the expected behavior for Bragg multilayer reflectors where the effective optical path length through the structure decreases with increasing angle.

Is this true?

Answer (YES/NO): YES